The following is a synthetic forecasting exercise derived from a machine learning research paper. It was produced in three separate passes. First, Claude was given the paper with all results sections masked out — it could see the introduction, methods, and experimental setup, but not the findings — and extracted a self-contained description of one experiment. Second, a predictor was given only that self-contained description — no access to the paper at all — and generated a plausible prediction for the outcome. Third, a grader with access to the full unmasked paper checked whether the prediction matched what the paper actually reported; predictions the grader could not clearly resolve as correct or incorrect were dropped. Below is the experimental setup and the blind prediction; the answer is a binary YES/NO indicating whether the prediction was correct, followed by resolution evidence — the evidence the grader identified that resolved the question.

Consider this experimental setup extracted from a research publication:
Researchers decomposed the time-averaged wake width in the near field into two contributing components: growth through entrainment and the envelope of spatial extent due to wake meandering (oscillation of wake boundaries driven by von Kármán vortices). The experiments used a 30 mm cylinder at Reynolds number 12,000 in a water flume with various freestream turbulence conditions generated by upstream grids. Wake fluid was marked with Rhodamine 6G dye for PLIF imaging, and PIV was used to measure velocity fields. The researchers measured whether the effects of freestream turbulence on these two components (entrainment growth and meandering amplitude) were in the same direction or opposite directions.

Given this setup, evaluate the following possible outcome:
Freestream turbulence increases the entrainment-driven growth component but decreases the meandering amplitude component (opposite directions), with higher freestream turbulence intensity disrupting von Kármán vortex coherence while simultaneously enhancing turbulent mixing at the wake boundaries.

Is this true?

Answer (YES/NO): NO